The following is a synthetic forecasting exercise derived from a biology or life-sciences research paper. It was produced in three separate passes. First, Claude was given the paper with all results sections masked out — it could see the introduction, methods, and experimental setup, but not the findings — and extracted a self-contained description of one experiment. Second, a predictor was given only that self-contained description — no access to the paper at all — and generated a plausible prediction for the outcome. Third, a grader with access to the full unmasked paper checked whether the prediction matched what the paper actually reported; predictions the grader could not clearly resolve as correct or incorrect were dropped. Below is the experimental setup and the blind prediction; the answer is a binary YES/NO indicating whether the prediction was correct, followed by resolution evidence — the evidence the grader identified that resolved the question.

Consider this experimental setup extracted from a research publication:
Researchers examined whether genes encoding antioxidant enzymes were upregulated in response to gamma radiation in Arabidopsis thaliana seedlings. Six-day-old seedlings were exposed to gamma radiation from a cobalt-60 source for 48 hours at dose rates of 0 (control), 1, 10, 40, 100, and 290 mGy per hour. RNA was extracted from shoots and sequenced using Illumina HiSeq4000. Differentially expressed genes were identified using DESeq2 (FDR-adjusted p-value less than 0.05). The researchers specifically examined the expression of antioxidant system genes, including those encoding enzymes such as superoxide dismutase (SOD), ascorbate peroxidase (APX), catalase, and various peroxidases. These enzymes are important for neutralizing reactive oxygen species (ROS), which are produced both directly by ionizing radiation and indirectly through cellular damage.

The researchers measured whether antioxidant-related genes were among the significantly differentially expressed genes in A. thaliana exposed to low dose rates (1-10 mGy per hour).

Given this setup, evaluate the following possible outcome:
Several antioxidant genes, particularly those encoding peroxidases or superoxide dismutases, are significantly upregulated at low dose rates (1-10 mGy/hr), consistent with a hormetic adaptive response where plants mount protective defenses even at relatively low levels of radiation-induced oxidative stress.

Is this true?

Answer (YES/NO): YES